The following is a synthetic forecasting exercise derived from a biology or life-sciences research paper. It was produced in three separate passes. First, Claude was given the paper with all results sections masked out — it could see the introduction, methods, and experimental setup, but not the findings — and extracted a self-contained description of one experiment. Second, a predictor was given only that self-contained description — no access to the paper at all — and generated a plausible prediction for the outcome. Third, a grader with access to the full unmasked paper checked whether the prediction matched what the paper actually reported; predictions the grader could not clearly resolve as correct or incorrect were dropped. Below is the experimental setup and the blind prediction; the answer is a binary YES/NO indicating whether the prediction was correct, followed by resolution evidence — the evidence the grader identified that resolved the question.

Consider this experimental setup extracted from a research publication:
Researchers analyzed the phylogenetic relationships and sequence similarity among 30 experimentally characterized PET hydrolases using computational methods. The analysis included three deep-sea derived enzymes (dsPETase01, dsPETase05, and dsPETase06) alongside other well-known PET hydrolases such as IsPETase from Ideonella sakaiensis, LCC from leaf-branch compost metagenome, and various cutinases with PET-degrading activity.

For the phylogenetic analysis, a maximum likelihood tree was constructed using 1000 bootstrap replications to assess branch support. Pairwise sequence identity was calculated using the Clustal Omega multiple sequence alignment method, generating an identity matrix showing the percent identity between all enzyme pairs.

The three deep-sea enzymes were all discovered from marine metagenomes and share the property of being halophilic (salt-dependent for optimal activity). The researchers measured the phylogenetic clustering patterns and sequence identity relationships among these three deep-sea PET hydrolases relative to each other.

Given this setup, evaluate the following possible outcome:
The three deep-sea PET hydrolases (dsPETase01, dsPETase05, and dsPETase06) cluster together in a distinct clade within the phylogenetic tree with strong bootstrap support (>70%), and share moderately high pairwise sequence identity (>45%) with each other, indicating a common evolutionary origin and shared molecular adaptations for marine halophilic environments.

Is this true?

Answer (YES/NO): NO